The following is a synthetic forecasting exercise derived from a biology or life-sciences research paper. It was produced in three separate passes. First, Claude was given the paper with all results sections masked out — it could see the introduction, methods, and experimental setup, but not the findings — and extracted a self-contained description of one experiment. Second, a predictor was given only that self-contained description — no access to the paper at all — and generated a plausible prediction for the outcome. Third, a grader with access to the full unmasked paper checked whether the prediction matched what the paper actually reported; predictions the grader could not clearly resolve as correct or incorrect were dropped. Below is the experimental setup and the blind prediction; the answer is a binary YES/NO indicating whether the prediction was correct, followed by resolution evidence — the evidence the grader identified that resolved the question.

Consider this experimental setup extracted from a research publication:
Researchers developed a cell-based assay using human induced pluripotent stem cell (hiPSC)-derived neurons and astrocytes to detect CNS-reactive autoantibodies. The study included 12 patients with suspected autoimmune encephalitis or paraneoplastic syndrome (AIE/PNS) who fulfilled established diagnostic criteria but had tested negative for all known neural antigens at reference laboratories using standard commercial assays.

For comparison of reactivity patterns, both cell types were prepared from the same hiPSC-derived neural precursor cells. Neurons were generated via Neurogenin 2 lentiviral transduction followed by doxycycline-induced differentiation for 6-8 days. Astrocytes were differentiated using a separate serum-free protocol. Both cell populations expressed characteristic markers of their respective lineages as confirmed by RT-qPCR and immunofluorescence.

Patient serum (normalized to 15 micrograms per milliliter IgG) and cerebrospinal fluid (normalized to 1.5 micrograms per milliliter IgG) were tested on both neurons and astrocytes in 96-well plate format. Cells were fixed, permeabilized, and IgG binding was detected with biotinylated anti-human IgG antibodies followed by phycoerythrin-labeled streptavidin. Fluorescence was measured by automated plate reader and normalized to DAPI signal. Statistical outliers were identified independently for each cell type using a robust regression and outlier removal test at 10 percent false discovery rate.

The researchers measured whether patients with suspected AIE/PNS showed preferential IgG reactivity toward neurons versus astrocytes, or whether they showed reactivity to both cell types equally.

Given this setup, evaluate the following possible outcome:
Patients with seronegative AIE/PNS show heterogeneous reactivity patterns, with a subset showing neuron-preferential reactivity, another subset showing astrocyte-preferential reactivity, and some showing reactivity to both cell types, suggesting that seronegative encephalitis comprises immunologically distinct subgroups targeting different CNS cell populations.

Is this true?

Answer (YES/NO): YES